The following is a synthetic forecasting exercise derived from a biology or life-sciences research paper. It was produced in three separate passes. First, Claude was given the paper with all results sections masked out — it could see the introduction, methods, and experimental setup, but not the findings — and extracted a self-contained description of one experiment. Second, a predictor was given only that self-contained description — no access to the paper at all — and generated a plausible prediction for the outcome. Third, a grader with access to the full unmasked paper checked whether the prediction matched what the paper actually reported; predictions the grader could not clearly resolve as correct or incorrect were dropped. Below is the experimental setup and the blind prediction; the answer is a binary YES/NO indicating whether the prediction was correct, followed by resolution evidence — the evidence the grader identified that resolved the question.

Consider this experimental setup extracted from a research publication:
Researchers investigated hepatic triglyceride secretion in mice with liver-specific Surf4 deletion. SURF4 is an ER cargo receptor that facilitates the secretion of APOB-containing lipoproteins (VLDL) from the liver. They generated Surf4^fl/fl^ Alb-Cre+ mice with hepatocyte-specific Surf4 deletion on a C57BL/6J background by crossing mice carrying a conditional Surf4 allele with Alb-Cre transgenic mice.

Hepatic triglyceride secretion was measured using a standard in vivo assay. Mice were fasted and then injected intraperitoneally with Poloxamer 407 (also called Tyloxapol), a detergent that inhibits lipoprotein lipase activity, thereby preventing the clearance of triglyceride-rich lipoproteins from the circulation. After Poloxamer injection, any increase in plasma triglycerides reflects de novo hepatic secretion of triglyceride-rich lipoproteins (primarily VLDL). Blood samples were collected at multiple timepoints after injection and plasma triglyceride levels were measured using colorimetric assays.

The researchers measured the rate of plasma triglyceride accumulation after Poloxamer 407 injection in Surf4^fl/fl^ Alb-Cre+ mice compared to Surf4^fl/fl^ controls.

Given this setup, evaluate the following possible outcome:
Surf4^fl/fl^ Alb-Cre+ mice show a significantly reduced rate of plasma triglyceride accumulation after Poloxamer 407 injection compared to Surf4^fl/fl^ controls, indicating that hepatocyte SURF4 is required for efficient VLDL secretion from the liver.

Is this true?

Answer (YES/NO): YES